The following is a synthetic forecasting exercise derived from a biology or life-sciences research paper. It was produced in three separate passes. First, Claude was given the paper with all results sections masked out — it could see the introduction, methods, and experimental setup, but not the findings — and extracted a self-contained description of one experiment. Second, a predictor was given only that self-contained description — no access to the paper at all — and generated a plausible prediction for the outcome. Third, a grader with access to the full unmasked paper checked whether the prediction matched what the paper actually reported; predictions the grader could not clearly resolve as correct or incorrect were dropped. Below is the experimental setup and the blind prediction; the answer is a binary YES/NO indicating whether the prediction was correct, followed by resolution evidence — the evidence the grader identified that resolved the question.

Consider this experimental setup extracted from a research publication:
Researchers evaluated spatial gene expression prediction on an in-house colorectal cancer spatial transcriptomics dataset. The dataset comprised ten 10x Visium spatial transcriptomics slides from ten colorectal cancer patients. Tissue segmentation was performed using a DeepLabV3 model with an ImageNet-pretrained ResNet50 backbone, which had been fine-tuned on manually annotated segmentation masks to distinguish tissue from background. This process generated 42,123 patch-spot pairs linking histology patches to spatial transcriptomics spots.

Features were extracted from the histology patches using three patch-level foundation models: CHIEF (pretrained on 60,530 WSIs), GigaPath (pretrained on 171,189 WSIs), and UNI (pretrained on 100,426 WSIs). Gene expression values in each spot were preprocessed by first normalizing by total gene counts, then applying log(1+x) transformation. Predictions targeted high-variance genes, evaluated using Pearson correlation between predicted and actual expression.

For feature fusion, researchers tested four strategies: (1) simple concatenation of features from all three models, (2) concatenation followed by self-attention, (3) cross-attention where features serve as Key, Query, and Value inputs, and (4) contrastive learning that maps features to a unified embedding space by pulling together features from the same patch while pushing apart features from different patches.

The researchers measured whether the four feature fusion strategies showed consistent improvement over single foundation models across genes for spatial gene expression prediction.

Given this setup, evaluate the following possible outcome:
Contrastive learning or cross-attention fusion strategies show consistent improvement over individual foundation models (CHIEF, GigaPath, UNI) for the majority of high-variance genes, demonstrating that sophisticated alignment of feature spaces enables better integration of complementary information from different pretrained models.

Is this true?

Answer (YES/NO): NO